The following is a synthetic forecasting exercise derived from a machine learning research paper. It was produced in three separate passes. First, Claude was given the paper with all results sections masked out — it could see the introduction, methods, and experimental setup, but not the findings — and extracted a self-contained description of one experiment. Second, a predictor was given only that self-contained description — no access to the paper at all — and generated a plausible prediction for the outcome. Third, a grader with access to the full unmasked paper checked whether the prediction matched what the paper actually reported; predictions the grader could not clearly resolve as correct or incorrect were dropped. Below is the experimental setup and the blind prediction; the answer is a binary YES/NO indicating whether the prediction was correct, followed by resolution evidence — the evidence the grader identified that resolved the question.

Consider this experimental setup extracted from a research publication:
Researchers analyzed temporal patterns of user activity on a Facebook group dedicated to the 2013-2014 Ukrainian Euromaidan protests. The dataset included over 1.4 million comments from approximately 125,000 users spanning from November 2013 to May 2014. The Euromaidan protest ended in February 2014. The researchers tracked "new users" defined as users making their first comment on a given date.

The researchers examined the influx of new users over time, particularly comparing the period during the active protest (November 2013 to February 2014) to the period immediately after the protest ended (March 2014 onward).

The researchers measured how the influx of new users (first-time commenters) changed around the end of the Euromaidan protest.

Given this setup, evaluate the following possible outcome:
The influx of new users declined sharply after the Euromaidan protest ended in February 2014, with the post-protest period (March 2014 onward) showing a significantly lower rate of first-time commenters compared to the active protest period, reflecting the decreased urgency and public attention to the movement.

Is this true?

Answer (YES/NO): NO